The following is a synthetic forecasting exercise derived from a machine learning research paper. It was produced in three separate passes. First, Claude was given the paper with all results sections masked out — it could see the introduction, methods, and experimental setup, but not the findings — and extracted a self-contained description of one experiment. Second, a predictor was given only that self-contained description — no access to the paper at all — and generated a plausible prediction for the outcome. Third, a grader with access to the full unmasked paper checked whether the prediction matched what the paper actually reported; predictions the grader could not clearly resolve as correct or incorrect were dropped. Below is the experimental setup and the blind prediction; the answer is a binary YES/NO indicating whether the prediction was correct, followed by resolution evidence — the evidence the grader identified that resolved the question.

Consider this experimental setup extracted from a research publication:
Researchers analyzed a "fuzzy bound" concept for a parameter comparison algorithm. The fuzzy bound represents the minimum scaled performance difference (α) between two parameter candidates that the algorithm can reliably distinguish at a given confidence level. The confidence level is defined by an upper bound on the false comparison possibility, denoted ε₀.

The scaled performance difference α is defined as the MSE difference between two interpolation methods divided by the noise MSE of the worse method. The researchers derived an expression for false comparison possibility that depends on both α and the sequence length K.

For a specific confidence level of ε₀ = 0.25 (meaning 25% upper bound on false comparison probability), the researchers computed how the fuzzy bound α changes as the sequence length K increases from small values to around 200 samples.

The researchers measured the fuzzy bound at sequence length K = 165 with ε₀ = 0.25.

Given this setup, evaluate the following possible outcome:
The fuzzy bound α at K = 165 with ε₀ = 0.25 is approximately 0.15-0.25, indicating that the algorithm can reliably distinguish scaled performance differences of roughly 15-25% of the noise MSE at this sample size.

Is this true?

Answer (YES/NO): NO